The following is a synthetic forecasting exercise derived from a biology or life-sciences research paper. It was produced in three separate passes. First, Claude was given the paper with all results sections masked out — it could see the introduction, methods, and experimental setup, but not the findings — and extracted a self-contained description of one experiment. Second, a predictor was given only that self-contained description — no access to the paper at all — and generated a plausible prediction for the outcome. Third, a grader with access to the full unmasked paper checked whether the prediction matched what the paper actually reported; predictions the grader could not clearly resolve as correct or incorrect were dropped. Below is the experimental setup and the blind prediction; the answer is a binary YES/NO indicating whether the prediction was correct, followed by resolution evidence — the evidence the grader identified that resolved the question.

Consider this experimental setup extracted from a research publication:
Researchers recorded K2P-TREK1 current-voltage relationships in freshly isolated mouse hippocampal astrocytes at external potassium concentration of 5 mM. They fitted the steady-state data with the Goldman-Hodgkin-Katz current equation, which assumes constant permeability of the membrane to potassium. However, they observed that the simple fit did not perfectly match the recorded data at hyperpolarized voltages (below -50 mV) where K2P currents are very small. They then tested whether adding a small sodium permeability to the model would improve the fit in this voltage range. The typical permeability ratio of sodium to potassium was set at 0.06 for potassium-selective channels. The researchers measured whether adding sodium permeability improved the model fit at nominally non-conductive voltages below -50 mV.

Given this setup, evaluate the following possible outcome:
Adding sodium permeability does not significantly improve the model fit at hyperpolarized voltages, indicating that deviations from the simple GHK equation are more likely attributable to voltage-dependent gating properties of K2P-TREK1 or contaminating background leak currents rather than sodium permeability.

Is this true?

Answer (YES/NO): NO